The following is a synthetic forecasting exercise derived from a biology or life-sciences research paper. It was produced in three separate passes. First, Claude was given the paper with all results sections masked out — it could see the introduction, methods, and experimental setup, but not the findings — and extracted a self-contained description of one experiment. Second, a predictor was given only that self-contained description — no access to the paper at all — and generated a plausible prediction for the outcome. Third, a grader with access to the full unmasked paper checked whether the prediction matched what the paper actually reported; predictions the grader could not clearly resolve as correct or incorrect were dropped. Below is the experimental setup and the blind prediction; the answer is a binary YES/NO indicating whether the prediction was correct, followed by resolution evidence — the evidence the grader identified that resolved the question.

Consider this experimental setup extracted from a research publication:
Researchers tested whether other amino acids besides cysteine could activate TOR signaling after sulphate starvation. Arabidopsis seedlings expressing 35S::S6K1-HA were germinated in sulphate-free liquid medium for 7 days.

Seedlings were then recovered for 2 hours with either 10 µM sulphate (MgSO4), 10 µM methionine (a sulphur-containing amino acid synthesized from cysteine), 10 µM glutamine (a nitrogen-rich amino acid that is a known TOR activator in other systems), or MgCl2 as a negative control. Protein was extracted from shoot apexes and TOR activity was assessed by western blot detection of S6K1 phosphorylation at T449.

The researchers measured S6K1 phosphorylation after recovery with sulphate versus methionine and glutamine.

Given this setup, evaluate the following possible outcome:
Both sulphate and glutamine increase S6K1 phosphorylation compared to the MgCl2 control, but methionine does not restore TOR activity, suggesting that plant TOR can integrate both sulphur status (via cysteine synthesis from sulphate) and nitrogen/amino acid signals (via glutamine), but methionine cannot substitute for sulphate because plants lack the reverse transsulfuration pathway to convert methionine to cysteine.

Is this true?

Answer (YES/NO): NO